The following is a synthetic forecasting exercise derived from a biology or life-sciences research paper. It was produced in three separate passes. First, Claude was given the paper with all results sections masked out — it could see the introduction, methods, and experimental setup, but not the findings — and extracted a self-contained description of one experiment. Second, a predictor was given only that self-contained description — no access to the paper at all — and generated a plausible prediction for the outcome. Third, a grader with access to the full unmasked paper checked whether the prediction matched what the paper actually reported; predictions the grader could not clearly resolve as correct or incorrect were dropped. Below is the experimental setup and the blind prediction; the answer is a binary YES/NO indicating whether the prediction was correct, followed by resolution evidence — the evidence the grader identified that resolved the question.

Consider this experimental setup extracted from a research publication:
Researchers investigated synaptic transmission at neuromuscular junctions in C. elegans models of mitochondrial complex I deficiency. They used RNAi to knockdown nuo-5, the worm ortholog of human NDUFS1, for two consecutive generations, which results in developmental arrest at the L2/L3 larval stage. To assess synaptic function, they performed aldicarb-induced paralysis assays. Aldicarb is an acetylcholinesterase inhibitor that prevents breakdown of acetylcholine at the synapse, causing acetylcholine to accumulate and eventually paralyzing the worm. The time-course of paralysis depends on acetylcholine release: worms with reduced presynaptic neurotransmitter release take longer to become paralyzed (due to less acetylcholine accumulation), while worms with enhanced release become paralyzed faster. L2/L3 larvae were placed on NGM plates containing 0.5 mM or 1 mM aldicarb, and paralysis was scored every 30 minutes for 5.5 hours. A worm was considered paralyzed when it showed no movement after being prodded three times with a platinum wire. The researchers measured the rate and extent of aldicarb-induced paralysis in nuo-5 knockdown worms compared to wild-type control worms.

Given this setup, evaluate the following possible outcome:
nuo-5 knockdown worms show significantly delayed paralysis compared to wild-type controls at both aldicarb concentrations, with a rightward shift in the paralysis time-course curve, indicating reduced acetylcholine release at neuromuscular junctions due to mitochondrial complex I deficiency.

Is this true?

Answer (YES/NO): NO